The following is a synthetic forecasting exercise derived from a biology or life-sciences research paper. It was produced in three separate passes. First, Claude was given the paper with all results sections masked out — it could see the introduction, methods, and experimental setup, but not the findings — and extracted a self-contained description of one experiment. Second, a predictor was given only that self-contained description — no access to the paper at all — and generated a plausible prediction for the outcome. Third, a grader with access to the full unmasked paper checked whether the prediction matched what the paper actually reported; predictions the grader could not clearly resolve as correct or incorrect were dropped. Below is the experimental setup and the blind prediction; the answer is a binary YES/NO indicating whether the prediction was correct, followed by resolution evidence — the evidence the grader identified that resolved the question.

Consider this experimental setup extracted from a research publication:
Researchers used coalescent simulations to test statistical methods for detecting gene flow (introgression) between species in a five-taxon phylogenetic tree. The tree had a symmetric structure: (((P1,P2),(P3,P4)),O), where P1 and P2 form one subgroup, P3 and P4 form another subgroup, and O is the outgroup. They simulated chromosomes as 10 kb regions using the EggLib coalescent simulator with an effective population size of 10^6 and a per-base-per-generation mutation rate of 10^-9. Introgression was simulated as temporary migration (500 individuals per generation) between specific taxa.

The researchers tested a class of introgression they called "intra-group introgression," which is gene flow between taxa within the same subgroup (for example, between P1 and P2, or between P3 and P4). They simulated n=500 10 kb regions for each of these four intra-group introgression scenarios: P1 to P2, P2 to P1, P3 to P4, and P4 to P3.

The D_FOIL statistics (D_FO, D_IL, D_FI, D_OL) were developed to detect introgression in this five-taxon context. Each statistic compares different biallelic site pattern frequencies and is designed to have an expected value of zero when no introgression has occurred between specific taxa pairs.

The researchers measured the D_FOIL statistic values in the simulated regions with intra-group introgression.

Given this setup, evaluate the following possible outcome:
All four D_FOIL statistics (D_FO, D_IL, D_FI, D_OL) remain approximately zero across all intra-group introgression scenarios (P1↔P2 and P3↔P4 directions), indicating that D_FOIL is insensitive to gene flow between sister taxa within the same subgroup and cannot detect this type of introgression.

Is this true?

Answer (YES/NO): YES